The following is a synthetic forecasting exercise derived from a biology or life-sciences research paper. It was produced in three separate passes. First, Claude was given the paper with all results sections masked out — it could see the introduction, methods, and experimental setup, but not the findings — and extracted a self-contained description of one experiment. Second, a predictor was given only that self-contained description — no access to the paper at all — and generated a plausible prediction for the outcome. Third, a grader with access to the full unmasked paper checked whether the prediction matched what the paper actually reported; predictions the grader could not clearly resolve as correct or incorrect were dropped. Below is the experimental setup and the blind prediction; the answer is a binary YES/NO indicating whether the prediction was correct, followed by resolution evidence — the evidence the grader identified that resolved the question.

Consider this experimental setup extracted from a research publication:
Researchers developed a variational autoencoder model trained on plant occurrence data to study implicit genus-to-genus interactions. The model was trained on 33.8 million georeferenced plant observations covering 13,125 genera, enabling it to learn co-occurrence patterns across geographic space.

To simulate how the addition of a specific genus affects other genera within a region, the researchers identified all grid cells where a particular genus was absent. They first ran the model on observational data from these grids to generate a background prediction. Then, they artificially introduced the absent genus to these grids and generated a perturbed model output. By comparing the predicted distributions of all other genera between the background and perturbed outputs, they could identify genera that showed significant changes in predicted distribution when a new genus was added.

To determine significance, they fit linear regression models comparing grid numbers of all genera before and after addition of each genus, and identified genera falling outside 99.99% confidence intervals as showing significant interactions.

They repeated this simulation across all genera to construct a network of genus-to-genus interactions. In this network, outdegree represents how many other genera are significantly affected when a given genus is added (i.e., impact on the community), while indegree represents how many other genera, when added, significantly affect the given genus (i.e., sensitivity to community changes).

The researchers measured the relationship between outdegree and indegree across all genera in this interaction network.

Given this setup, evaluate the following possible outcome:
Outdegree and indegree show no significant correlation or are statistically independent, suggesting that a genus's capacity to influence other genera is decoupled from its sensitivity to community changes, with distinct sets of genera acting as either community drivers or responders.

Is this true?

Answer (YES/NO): NO